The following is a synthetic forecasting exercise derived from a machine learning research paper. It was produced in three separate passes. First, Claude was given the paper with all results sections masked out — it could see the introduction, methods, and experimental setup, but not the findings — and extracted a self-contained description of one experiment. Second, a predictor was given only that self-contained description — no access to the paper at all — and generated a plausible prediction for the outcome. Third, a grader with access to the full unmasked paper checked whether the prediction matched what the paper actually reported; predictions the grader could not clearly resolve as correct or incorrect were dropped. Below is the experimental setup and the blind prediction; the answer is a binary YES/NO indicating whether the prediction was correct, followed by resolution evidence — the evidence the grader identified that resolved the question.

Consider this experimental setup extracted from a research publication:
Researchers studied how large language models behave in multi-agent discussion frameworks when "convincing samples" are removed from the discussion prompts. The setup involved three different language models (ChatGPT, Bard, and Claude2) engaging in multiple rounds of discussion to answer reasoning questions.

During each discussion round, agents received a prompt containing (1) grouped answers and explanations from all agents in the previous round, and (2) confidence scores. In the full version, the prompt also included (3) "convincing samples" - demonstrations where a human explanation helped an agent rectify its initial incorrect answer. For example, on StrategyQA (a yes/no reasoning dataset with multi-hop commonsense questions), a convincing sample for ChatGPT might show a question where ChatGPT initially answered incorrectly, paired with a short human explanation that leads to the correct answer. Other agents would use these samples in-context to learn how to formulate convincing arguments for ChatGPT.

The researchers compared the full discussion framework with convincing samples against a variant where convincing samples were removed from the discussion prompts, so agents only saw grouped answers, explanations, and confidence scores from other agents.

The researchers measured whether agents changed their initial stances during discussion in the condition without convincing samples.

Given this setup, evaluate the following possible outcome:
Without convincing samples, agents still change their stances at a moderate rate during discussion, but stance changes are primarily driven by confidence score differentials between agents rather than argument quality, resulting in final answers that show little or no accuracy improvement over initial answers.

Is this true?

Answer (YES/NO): NO